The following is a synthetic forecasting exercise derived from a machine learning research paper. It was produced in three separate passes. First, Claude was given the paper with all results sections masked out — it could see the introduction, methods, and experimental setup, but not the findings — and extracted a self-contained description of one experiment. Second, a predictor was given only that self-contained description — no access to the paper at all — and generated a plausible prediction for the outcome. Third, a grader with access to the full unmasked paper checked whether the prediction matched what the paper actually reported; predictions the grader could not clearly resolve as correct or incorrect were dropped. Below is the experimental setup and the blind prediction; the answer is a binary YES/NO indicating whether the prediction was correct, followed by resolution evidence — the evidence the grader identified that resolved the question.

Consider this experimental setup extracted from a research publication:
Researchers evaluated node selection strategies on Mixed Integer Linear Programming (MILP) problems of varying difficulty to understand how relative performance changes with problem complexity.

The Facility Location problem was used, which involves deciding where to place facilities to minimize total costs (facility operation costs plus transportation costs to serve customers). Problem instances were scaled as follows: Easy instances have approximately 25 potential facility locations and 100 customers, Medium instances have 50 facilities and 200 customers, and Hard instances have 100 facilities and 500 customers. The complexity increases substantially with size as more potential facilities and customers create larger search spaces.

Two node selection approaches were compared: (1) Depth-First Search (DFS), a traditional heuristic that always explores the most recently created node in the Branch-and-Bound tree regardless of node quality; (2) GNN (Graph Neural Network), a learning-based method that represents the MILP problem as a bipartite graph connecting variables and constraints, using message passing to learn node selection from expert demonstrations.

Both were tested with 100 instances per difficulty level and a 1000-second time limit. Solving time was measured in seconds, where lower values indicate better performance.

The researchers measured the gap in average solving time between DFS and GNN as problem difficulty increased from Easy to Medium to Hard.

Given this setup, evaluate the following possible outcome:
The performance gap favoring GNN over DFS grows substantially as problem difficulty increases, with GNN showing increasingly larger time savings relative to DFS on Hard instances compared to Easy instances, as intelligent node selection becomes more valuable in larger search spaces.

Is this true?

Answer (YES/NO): NO